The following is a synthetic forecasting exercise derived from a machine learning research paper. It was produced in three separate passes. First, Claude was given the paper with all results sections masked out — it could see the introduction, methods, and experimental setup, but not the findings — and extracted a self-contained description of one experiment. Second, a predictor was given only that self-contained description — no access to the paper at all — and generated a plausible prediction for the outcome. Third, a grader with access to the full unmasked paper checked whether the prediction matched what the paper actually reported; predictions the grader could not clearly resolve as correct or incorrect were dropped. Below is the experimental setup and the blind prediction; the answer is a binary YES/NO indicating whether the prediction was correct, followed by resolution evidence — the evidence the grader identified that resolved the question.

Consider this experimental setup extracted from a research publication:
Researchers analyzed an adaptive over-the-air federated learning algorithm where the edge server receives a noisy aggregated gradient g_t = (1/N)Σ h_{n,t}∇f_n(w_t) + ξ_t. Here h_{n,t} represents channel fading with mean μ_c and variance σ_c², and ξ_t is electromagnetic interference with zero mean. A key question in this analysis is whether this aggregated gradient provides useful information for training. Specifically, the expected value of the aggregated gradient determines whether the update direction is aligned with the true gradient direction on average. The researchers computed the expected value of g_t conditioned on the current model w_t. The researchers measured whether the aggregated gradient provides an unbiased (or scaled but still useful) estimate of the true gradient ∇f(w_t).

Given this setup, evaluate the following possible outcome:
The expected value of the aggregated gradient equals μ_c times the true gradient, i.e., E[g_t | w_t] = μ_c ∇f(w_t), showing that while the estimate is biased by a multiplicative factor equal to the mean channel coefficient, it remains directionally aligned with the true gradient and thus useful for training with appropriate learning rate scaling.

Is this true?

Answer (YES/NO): YES